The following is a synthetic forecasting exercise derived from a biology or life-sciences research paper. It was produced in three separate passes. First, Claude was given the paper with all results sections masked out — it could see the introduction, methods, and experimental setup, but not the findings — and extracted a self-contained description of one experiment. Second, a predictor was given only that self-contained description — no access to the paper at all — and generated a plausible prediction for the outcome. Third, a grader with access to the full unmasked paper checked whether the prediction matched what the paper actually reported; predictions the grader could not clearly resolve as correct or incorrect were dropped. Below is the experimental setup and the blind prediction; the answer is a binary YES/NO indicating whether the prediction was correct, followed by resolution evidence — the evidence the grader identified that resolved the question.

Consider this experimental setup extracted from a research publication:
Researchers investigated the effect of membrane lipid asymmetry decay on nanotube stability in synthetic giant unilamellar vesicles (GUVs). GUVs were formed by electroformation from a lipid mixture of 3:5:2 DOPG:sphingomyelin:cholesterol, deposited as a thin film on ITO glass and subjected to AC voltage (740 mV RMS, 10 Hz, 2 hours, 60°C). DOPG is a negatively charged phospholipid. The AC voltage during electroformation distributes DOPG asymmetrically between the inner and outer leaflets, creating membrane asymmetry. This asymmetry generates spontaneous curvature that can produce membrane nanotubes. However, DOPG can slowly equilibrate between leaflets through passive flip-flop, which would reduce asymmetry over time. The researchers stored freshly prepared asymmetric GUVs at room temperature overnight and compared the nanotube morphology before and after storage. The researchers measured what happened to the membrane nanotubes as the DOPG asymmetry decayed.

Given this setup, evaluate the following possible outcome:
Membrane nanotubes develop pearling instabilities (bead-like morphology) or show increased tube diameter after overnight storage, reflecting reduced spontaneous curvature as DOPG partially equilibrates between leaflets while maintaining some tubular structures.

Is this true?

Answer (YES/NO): NO